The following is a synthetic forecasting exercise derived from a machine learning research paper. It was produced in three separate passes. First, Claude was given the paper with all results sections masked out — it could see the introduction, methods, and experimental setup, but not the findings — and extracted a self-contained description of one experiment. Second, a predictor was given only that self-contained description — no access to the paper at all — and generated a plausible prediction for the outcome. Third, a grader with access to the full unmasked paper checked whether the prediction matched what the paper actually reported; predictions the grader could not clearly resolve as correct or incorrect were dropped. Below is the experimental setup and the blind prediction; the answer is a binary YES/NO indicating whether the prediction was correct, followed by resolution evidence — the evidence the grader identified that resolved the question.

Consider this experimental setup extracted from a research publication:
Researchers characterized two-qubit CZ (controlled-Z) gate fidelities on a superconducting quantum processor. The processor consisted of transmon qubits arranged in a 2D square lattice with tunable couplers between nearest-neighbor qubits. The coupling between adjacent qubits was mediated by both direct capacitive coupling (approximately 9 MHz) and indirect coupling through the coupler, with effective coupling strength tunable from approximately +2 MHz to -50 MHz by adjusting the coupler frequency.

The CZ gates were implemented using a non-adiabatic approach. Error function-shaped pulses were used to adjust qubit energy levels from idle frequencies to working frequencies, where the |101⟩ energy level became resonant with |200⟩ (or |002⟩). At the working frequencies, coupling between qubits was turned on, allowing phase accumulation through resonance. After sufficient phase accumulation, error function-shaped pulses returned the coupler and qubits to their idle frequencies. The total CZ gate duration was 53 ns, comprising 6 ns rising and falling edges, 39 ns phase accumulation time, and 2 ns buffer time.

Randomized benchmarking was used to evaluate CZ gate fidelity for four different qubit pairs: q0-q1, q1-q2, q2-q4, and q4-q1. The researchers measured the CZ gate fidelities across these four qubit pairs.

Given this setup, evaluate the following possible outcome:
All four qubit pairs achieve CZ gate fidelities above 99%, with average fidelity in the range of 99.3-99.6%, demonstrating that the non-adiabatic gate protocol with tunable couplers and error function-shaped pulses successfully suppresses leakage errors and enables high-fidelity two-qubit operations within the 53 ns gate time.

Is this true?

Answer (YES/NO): NO